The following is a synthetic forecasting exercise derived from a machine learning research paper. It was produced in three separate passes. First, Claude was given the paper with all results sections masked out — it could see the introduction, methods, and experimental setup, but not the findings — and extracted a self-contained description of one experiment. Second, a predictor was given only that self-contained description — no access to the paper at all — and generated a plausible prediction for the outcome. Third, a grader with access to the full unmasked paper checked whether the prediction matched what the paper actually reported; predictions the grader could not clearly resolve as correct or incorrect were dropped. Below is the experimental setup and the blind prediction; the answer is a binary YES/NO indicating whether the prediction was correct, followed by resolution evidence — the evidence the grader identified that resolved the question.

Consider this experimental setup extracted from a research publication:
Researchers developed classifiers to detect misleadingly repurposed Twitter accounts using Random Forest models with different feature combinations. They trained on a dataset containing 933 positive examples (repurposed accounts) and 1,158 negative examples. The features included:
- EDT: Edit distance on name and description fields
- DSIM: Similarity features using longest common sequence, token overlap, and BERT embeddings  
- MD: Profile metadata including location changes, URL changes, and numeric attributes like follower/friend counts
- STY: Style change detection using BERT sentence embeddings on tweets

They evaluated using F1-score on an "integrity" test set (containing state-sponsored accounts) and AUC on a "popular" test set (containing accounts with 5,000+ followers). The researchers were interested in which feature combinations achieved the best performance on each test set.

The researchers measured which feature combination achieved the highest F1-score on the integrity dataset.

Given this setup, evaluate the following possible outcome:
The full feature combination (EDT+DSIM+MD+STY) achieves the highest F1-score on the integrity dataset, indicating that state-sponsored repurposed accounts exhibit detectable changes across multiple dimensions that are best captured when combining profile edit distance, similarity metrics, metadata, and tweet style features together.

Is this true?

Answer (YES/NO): NO